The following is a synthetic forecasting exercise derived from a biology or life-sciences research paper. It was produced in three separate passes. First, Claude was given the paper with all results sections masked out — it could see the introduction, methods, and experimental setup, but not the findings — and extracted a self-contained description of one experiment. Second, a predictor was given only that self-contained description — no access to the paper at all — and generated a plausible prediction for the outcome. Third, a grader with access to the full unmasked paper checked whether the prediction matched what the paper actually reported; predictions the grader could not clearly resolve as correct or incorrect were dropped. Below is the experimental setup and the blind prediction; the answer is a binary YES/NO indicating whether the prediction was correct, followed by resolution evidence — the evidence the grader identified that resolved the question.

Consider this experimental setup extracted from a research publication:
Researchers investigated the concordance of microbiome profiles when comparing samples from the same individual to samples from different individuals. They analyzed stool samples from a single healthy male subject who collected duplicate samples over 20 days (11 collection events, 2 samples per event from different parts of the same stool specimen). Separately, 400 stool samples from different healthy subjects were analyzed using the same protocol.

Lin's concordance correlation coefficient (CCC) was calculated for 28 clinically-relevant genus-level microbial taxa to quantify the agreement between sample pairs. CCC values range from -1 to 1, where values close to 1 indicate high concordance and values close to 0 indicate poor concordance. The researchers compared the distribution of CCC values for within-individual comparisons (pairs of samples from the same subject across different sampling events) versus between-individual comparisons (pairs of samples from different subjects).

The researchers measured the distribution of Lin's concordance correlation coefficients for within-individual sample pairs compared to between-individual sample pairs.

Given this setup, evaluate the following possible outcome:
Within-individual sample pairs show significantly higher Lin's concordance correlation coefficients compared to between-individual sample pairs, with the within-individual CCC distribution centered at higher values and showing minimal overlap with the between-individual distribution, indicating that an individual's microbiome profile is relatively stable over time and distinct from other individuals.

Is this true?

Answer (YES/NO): YES